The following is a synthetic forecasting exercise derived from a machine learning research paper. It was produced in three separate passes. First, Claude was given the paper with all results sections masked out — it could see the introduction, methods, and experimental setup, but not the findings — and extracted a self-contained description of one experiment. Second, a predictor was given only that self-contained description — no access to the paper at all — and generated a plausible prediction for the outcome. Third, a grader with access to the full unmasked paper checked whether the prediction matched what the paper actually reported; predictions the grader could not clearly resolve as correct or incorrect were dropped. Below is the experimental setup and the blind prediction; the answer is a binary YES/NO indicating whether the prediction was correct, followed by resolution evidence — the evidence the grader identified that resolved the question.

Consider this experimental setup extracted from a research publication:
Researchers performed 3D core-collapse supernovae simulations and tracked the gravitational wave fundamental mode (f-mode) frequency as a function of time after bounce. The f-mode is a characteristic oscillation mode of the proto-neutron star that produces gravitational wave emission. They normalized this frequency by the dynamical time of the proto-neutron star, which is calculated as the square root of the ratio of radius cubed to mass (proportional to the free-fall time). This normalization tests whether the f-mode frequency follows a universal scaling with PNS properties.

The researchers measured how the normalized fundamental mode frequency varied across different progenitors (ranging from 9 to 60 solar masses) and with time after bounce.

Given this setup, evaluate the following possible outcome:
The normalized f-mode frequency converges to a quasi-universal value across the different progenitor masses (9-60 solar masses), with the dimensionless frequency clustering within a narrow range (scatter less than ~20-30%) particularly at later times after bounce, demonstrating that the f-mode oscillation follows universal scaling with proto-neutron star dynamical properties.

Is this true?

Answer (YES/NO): YES